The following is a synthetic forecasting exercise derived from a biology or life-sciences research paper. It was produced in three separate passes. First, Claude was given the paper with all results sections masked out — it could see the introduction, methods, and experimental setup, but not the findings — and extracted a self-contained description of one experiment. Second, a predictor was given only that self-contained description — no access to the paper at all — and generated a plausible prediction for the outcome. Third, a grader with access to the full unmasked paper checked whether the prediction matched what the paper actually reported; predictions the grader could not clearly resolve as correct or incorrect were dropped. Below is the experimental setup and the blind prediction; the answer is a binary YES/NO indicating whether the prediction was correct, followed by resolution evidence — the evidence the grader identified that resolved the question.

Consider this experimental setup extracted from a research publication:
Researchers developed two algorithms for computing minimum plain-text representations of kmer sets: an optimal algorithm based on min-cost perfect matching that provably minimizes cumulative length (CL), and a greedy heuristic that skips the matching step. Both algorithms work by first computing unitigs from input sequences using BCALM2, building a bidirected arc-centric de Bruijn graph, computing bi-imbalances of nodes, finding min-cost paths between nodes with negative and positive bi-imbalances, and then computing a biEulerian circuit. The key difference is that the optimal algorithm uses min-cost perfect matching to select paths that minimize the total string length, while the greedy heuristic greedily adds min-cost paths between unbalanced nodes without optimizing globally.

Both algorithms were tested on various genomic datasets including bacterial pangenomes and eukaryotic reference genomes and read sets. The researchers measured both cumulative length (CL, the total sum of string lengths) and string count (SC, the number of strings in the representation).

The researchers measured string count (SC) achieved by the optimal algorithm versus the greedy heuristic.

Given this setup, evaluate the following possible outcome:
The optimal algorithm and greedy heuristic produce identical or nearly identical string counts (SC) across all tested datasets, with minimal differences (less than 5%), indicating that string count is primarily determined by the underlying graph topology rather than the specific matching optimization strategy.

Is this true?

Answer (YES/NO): NO